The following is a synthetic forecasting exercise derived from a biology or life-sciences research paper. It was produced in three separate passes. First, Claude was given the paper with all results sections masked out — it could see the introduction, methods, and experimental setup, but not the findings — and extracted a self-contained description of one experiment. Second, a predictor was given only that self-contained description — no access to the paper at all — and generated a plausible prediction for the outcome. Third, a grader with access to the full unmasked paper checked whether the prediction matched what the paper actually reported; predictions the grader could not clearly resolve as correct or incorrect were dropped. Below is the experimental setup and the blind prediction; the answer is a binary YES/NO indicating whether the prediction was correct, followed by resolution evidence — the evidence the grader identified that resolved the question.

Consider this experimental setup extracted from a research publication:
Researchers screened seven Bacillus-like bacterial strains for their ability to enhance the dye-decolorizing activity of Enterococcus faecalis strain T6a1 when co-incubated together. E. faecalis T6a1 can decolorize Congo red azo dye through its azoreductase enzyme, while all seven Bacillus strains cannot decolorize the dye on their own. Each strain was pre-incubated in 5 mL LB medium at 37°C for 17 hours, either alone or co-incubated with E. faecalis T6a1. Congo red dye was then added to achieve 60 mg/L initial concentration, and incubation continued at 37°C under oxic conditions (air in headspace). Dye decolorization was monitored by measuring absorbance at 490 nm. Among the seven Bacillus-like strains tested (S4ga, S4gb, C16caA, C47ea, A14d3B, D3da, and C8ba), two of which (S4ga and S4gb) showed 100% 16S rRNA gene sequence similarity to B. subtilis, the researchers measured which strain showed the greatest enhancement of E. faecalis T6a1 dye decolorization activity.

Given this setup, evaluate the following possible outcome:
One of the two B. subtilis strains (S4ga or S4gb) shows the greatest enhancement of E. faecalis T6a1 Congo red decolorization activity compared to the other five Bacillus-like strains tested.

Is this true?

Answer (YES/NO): YES